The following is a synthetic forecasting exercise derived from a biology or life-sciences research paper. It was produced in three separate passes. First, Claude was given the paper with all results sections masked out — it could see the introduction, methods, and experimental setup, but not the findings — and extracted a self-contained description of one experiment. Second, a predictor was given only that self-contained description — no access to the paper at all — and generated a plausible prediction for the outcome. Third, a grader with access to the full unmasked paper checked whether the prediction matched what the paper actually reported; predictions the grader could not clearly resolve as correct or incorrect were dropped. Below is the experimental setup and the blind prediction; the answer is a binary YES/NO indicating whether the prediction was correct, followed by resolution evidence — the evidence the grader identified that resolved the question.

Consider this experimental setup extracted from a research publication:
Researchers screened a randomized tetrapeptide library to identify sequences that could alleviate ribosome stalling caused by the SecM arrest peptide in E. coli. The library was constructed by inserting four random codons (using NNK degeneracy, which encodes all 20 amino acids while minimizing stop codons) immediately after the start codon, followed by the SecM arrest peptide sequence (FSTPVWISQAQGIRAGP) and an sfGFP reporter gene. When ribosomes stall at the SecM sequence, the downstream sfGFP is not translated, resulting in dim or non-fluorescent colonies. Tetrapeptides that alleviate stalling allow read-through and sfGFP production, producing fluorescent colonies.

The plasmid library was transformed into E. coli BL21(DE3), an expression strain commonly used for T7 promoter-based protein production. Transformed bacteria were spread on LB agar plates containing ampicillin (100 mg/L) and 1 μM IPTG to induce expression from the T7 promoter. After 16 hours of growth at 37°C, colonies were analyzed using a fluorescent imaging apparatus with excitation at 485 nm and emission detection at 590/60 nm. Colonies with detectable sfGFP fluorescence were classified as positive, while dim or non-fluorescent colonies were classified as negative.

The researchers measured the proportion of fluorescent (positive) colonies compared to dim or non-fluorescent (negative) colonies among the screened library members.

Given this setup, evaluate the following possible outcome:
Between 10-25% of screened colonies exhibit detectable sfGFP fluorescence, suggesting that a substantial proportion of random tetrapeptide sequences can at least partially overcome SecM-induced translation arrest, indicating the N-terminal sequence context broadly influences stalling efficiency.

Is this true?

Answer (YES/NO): NO